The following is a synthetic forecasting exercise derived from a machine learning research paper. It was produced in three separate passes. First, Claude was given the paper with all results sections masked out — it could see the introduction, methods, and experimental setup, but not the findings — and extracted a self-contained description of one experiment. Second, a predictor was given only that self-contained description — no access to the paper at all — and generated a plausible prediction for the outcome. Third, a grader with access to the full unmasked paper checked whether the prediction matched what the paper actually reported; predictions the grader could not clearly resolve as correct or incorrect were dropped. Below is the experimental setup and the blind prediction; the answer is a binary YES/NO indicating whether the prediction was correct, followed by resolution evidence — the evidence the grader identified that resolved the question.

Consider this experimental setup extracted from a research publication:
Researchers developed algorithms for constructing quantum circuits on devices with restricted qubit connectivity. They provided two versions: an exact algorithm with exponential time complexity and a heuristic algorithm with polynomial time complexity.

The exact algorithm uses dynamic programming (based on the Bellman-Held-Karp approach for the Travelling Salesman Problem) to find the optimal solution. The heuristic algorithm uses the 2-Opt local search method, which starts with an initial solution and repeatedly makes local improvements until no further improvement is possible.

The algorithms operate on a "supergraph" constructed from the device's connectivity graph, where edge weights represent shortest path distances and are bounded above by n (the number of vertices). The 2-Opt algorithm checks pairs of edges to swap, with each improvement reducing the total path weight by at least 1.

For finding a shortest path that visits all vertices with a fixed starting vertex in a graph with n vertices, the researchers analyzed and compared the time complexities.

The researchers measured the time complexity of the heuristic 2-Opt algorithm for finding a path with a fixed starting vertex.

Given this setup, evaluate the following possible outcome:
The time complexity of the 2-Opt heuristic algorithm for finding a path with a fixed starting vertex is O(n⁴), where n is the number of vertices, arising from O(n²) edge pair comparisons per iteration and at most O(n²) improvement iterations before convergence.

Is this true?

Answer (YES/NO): YES